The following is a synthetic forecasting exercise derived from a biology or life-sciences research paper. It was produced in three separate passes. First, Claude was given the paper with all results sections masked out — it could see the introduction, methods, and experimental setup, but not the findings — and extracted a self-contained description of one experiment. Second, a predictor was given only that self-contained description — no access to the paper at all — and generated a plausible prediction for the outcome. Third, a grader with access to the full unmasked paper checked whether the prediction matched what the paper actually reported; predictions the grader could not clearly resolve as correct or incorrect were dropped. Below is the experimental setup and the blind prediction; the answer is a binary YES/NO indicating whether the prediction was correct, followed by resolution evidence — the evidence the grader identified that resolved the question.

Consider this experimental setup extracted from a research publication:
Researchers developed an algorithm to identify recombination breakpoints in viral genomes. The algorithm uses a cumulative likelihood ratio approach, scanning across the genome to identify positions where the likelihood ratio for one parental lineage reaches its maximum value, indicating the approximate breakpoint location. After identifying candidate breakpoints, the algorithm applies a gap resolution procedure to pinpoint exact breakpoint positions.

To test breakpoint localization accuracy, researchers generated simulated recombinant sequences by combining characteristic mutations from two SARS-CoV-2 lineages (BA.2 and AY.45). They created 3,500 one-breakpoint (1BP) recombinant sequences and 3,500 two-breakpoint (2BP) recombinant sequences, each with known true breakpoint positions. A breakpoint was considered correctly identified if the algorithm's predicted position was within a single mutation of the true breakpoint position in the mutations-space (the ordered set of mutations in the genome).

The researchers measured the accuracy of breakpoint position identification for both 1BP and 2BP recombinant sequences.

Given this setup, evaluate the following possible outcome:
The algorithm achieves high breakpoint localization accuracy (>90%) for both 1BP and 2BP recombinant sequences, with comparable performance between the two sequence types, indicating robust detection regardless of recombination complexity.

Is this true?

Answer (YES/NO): YES